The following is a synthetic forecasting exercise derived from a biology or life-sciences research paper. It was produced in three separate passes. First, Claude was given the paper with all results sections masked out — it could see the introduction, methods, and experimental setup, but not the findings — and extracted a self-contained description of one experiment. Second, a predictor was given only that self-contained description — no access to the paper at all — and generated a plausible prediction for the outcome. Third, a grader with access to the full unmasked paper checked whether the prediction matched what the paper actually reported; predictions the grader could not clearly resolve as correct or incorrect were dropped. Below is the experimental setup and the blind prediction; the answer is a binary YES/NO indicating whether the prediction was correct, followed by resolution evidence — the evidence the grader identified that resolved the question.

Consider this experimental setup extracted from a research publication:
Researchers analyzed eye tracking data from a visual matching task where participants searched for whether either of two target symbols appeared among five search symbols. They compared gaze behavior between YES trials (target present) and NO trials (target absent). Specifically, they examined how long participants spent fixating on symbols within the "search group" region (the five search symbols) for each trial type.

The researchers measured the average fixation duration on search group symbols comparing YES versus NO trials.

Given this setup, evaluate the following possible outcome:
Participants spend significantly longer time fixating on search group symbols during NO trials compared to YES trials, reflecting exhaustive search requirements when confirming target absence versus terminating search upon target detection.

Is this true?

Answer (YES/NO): YES